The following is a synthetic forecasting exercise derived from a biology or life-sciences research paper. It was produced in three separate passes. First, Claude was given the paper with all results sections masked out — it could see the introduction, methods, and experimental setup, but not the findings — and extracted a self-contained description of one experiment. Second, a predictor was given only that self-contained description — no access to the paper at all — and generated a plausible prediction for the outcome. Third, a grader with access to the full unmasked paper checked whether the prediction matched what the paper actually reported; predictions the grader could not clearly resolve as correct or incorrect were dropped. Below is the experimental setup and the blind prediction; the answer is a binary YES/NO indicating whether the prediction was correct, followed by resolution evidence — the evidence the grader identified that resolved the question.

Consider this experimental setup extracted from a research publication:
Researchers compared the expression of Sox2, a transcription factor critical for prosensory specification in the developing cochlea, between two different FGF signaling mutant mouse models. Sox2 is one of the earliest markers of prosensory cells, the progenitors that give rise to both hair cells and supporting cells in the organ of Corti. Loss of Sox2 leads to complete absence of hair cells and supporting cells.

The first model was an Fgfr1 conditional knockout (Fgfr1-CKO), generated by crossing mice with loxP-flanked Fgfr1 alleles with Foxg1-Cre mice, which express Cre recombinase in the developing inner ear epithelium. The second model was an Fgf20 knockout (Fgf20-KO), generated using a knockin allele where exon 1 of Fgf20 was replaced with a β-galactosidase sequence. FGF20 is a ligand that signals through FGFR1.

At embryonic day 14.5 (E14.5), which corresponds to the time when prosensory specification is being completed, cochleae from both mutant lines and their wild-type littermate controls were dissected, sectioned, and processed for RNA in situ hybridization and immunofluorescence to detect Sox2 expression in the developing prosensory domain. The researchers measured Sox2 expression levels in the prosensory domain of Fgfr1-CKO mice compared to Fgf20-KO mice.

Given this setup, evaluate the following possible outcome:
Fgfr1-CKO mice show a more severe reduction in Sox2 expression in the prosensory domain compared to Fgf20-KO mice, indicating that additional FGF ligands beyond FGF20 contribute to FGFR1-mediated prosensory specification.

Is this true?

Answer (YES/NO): YES